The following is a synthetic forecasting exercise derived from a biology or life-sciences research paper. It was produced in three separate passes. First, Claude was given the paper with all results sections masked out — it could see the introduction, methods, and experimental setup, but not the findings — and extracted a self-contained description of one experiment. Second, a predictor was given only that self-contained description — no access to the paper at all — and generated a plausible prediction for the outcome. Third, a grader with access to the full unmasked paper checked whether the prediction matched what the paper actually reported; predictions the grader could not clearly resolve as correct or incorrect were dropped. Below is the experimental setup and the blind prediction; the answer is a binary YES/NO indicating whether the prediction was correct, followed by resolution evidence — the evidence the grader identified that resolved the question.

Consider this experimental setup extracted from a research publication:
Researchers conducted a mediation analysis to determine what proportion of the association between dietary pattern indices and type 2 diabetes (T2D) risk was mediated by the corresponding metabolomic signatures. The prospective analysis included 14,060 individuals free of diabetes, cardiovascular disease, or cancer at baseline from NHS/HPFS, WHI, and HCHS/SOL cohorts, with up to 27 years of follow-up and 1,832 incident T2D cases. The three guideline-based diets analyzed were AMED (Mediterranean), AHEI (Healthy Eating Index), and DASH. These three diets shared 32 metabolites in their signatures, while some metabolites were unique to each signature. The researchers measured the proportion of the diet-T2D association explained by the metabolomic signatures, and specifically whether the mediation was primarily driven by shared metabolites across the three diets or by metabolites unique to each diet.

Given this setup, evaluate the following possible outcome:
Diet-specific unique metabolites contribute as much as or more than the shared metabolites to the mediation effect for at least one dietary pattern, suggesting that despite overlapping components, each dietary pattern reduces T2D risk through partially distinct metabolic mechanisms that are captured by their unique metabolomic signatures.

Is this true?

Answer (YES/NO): NO